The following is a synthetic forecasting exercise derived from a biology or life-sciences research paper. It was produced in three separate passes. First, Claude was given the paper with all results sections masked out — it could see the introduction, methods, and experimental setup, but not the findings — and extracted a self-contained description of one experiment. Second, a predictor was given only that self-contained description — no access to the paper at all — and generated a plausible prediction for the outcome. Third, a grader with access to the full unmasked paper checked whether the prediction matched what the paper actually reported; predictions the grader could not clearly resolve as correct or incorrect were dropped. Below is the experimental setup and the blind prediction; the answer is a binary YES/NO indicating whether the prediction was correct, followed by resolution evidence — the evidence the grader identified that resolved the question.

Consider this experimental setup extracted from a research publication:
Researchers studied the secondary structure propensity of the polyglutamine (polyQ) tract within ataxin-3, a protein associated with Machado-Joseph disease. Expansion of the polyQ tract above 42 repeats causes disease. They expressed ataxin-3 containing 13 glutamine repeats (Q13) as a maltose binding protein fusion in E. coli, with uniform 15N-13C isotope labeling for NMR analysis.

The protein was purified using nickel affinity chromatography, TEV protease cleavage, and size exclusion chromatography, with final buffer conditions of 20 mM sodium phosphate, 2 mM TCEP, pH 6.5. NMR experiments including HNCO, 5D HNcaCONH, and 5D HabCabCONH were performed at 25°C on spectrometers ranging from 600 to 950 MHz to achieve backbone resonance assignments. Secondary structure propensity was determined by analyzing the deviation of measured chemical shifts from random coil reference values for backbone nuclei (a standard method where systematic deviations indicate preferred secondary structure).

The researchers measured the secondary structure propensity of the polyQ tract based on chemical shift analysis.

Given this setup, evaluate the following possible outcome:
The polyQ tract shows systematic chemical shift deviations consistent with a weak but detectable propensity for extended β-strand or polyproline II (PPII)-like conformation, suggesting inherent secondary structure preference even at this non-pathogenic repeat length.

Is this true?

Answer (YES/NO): NO